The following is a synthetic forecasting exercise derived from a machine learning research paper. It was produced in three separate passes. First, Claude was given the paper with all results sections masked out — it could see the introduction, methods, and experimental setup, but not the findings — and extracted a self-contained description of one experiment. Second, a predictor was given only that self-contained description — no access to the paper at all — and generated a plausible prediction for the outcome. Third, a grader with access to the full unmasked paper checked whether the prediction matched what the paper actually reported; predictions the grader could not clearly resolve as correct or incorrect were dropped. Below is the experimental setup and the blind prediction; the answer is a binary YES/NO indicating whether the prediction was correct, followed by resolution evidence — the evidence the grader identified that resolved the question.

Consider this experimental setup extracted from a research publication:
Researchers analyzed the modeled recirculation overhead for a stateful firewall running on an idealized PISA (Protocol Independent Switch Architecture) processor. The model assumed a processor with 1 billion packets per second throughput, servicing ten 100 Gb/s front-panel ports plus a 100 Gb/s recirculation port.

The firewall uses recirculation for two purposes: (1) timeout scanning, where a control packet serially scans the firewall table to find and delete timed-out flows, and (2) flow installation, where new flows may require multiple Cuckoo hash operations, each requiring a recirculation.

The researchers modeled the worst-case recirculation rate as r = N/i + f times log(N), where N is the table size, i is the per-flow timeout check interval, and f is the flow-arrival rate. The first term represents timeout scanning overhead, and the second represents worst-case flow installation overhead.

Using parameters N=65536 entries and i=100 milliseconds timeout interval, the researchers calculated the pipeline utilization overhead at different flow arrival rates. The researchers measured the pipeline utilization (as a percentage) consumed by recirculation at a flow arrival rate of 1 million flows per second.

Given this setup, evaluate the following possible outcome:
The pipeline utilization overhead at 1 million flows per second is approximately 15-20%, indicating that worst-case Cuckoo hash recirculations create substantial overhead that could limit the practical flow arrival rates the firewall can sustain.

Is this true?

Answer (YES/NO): NO